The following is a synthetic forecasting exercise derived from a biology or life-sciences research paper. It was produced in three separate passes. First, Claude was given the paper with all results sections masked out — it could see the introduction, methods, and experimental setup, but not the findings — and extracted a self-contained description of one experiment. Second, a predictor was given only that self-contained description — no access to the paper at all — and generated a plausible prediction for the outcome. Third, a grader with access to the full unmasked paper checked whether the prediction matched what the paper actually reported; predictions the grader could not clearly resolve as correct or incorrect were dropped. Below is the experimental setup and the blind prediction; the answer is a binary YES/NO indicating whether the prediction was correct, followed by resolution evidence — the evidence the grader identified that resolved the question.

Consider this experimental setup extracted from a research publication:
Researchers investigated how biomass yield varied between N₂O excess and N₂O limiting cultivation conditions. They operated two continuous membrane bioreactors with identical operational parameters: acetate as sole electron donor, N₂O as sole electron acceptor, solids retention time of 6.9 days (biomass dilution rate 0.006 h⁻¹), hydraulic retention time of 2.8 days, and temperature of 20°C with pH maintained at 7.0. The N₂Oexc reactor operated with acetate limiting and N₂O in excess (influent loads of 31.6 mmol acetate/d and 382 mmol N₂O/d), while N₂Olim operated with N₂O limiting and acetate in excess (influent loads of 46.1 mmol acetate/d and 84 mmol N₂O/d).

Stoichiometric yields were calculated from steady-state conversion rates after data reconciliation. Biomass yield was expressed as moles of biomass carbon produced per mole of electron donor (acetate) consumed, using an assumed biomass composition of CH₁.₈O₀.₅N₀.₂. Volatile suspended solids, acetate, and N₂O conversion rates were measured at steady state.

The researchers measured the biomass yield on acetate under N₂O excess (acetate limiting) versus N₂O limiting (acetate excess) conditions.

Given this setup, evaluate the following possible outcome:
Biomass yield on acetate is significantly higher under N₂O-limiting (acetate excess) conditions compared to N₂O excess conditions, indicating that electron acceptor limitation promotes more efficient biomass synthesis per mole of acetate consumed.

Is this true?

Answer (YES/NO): YES